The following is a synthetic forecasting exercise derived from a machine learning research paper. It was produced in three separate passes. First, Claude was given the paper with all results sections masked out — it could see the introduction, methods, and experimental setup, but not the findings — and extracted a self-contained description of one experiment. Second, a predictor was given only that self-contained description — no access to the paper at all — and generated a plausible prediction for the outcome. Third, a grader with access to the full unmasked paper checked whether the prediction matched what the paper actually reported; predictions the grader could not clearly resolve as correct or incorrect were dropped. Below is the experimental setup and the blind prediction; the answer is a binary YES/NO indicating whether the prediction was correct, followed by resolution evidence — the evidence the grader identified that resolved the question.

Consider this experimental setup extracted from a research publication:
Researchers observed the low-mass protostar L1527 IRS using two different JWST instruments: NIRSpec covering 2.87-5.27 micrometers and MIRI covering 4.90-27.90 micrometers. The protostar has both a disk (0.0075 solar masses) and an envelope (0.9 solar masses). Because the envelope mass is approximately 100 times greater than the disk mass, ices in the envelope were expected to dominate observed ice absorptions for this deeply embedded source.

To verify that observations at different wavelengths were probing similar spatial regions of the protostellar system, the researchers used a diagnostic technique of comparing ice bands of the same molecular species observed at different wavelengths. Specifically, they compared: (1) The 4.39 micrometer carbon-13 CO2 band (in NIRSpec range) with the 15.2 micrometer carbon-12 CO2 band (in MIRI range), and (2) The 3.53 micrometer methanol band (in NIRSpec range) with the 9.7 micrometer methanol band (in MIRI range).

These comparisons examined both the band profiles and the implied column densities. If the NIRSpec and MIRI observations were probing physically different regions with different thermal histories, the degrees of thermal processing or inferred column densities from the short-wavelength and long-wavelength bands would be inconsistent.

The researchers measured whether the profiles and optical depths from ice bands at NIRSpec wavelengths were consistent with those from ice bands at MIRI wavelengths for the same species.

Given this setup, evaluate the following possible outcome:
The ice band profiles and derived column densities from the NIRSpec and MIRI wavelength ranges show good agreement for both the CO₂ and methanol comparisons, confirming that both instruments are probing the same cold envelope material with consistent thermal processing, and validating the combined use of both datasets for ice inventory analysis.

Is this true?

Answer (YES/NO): YES